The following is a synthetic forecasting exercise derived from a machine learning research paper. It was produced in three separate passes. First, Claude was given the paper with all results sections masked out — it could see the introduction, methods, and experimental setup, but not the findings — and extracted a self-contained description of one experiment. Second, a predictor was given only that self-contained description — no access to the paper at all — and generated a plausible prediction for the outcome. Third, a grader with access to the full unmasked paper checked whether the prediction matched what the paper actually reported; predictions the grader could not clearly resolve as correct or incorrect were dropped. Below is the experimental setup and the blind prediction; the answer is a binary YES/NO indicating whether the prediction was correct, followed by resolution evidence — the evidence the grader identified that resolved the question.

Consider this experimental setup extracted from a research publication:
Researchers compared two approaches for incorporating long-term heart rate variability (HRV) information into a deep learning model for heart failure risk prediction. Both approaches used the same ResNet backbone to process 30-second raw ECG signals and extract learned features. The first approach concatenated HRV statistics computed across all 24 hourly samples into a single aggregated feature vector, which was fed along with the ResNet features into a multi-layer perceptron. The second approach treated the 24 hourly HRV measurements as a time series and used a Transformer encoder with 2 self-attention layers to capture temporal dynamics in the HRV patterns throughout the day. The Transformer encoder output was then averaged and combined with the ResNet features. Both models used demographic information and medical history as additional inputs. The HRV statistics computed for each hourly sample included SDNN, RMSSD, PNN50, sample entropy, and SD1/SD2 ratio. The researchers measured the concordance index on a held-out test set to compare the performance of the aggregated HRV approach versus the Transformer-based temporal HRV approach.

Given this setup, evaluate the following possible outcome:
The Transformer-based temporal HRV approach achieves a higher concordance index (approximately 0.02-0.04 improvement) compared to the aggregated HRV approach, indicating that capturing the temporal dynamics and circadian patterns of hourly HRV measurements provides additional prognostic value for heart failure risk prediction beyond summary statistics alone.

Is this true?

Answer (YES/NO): NO